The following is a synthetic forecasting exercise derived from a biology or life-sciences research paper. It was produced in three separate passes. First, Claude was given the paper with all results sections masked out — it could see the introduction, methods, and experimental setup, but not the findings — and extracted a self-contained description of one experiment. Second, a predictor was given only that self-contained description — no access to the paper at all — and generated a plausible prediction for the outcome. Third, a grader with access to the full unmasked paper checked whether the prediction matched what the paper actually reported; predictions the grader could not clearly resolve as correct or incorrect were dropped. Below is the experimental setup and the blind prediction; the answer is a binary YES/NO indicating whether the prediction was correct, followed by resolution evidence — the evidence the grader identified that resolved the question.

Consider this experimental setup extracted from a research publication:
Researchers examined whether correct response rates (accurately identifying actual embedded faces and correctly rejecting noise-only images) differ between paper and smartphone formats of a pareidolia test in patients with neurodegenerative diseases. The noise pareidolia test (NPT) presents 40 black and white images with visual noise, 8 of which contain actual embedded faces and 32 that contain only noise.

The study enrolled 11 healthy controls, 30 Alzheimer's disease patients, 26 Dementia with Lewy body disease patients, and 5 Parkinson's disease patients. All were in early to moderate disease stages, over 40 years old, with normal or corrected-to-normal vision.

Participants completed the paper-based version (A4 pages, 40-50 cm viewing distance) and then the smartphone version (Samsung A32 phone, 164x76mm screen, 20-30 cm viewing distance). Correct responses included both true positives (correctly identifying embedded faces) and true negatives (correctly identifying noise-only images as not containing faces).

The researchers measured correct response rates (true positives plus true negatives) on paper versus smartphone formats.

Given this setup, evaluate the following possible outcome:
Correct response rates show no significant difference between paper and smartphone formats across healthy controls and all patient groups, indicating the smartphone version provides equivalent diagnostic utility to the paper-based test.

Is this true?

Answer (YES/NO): YES